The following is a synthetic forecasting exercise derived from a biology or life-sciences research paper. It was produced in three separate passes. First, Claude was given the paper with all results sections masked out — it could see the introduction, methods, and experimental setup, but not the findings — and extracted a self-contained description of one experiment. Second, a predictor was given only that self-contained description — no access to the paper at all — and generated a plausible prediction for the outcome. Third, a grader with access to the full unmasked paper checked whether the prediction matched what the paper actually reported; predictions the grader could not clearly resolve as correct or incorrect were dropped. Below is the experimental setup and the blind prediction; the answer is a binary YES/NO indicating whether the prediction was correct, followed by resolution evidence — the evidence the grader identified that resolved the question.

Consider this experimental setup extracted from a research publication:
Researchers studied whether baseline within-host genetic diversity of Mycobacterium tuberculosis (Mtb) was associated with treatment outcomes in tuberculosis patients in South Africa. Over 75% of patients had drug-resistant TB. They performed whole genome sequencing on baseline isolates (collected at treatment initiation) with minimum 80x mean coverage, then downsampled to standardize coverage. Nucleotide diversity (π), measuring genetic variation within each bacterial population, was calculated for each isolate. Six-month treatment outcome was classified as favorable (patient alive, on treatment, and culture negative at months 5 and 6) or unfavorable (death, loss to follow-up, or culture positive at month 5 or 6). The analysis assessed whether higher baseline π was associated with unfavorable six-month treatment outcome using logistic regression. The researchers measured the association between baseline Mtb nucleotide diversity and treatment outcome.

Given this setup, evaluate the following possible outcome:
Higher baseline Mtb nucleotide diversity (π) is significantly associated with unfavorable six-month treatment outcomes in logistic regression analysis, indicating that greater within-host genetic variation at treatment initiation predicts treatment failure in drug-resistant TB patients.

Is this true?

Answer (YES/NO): NO